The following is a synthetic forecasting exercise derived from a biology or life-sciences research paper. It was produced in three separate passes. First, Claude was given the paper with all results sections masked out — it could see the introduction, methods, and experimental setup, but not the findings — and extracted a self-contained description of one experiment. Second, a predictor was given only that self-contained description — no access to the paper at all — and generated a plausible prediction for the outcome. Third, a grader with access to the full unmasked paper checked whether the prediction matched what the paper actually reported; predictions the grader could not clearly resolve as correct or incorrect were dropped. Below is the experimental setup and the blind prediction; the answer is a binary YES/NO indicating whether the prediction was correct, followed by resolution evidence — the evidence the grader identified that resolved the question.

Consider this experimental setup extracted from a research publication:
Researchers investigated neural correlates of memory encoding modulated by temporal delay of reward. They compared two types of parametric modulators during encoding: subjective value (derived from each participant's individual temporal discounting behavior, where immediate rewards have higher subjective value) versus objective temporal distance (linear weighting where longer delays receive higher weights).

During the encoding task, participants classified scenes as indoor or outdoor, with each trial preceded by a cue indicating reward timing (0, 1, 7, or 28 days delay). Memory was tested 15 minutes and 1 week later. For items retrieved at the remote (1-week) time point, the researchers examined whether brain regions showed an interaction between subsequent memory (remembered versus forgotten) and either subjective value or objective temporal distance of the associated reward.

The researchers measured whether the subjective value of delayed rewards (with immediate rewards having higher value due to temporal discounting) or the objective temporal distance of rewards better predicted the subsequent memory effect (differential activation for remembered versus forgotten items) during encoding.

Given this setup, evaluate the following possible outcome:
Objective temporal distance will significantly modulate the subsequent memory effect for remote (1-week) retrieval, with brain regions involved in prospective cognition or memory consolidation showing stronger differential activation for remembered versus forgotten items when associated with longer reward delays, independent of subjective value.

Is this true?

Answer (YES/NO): YES